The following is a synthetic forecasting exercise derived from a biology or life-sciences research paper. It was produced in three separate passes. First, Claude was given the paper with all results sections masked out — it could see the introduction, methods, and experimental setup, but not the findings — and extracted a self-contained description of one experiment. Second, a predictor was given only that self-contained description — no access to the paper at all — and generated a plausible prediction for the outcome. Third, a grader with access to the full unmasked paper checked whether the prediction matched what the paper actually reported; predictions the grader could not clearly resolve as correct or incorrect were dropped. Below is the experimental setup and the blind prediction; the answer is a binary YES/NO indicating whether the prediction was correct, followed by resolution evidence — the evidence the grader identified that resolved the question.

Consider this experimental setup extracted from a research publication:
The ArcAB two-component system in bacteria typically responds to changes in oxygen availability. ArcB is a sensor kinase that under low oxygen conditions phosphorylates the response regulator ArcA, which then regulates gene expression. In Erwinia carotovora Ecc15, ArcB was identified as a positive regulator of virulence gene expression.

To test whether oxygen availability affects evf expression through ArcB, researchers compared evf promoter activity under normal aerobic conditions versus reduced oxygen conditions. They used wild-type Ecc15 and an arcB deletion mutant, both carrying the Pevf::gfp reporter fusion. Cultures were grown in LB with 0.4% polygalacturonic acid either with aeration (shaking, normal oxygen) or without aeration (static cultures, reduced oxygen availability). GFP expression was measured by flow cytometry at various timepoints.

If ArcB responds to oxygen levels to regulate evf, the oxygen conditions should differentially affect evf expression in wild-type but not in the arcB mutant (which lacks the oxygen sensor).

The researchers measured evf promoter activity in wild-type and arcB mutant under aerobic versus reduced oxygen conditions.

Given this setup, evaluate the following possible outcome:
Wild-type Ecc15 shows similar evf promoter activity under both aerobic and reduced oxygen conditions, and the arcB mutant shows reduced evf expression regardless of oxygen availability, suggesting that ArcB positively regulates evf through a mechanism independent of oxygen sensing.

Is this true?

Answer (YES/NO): YES